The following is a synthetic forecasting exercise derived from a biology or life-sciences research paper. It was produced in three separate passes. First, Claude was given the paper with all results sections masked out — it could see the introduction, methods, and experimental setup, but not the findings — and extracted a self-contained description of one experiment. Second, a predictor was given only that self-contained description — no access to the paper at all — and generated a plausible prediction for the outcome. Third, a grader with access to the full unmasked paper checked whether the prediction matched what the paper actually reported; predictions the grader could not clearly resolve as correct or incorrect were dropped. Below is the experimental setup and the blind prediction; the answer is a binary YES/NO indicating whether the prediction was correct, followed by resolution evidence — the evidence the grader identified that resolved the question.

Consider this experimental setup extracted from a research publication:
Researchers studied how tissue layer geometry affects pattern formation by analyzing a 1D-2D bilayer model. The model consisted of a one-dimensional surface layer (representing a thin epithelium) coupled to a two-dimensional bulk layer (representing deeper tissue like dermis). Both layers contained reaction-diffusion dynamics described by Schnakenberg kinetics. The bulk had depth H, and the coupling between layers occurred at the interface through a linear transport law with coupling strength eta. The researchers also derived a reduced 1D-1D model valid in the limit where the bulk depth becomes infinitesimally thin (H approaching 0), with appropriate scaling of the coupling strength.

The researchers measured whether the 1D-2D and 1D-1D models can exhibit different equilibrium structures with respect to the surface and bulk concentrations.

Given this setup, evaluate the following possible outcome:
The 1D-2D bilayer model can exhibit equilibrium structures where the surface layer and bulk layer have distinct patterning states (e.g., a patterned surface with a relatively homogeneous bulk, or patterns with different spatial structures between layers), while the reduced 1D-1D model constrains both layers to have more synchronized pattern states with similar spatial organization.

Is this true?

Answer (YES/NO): NO